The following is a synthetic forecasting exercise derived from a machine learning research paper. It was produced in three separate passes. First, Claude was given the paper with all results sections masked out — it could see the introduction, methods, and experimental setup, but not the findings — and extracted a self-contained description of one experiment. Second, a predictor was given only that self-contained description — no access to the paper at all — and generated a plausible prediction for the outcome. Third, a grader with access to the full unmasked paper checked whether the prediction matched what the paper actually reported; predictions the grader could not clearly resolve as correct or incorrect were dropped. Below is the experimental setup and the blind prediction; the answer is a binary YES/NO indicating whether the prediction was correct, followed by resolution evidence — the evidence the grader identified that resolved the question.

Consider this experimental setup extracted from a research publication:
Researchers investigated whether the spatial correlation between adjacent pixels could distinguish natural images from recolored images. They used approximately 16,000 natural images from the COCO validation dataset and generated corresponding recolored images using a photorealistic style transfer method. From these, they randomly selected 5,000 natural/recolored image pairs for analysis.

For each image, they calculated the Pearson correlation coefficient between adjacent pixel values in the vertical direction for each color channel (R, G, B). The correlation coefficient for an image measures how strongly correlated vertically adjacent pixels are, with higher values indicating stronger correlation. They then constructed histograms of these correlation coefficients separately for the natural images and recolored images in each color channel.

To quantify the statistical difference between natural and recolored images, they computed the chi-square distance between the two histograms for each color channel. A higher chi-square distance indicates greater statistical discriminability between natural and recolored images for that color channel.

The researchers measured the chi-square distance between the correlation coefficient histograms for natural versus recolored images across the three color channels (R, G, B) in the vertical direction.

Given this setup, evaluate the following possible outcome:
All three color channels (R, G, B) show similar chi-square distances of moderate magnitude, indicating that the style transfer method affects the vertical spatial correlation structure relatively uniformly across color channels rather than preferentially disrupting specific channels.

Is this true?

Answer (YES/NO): NO